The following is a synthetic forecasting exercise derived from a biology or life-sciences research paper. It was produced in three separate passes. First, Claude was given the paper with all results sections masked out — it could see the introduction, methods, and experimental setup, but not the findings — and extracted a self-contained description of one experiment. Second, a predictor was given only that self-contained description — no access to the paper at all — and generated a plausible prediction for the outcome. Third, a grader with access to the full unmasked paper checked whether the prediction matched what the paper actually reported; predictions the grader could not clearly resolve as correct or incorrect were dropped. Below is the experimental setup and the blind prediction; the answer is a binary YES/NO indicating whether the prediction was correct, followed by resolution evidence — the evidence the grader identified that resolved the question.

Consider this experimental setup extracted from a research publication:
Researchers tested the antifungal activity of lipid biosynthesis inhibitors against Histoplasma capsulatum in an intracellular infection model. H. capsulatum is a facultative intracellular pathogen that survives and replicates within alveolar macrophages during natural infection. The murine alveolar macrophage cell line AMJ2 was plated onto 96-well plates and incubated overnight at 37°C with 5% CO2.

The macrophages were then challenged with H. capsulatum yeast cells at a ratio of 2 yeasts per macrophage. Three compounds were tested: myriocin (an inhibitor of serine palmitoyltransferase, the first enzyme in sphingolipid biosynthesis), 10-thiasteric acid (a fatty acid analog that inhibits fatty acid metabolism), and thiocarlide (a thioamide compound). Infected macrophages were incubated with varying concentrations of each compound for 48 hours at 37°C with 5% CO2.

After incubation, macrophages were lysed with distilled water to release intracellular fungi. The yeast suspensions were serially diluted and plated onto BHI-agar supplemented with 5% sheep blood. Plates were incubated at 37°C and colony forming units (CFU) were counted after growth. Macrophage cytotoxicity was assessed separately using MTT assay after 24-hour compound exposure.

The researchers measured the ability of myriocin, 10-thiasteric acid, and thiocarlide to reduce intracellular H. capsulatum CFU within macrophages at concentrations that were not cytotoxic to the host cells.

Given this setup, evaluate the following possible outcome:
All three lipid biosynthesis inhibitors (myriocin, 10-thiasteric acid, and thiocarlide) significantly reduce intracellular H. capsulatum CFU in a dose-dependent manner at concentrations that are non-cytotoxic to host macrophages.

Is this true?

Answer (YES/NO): NO